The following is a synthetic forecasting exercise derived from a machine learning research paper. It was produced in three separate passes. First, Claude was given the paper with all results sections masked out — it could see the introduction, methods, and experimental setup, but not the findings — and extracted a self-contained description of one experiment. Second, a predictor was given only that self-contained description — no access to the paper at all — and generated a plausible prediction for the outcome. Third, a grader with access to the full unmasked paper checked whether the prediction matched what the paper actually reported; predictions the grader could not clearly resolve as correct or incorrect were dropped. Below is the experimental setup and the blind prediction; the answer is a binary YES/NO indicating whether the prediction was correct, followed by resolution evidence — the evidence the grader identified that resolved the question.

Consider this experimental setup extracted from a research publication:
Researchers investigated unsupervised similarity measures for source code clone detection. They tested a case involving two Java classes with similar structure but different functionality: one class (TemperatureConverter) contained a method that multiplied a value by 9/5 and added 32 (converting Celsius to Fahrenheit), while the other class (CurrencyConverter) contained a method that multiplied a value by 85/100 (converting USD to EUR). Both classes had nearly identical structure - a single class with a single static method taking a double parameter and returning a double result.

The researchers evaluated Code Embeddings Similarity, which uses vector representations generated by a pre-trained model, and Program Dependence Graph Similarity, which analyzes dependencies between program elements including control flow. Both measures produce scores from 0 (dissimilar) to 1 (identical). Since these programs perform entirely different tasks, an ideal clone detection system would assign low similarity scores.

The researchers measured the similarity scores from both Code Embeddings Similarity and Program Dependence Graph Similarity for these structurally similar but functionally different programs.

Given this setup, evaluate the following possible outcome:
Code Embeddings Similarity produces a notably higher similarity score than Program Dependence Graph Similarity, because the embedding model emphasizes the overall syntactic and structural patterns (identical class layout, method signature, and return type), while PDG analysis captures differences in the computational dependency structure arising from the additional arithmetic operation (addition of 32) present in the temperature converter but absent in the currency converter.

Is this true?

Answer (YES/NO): NO